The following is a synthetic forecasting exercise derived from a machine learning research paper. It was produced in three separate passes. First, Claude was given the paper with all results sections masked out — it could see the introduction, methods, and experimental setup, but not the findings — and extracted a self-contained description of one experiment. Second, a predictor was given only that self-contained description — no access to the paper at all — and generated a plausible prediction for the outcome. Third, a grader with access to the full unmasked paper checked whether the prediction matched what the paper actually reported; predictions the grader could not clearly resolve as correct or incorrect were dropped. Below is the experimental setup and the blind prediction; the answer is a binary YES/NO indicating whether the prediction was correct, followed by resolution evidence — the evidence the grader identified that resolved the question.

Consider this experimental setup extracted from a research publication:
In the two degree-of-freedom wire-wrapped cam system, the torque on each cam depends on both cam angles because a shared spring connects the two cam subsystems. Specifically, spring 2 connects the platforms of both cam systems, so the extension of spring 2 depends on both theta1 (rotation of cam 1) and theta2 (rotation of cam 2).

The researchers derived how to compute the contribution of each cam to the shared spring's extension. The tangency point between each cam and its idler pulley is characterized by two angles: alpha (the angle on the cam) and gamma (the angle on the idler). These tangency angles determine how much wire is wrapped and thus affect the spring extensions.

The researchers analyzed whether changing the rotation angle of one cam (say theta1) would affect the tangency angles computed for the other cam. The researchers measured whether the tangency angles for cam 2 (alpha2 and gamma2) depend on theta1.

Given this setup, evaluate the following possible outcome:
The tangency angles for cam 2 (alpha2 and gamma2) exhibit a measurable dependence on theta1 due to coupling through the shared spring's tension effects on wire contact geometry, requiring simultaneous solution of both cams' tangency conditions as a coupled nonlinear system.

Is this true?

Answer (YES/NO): NO